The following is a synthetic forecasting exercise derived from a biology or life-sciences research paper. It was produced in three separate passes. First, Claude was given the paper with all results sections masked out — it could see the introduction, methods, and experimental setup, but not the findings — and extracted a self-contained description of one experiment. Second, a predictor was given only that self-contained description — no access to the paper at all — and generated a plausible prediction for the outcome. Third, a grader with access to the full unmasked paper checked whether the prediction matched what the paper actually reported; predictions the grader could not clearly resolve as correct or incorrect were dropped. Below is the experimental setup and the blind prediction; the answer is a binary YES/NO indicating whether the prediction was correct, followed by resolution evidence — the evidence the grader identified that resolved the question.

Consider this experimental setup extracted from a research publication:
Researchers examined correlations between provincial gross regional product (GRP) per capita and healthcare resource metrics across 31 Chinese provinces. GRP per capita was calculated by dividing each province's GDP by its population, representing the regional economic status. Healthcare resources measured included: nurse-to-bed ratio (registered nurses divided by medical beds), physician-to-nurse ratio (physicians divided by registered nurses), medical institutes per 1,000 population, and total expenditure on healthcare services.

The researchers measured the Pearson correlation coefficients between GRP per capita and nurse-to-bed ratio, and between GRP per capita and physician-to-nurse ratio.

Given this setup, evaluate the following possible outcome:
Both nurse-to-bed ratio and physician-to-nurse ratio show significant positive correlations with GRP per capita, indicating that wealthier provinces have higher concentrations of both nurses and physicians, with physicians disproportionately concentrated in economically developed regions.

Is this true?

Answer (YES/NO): NO